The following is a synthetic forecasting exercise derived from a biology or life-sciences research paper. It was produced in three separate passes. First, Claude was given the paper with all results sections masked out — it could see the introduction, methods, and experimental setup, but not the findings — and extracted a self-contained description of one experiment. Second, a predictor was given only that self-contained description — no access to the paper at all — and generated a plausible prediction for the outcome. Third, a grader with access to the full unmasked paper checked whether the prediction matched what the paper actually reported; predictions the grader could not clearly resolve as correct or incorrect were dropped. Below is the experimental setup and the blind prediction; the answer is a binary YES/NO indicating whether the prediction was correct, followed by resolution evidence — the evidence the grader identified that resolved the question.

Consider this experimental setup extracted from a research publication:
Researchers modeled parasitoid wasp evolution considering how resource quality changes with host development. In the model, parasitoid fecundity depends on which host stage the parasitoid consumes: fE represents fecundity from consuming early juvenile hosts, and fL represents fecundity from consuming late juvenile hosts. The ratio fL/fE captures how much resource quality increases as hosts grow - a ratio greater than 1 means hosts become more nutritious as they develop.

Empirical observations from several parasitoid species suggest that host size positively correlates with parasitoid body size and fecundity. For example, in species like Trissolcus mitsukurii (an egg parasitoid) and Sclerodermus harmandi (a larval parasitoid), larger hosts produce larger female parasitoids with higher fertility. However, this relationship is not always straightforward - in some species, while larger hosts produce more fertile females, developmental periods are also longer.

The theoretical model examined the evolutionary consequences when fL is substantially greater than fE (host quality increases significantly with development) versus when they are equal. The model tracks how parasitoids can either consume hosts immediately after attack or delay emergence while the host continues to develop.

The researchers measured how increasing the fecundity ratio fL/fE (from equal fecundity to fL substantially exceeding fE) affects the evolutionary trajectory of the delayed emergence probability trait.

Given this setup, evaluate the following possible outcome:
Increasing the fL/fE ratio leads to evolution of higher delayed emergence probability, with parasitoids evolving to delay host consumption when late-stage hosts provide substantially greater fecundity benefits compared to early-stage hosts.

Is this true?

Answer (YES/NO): YES